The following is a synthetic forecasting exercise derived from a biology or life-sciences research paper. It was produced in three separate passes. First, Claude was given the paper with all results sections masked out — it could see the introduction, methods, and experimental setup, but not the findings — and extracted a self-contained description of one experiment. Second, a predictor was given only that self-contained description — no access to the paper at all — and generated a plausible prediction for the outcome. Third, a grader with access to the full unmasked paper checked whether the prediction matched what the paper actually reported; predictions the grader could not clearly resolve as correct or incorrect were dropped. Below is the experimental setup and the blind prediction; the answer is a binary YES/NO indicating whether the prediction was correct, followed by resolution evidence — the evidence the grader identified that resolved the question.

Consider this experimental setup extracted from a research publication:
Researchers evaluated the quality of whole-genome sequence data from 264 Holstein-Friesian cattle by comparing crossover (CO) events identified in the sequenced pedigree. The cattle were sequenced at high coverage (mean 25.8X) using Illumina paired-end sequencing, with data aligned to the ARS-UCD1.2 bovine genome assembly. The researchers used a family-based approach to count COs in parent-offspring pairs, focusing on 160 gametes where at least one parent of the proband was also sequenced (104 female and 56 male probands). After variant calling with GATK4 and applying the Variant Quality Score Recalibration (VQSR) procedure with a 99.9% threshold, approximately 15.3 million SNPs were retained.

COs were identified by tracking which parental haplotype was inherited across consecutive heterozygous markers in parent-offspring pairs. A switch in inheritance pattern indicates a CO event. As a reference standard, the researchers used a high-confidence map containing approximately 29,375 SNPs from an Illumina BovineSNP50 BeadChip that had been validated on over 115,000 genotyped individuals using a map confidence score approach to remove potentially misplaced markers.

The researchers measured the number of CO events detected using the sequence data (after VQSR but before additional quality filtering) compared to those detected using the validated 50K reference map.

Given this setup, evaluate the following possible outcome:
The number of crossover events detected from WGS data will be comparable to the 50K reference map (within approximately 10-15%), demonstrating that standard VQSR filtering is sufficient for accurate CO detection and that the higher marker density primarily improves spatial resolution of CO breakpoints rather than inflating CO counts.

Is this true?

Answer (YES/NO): NO